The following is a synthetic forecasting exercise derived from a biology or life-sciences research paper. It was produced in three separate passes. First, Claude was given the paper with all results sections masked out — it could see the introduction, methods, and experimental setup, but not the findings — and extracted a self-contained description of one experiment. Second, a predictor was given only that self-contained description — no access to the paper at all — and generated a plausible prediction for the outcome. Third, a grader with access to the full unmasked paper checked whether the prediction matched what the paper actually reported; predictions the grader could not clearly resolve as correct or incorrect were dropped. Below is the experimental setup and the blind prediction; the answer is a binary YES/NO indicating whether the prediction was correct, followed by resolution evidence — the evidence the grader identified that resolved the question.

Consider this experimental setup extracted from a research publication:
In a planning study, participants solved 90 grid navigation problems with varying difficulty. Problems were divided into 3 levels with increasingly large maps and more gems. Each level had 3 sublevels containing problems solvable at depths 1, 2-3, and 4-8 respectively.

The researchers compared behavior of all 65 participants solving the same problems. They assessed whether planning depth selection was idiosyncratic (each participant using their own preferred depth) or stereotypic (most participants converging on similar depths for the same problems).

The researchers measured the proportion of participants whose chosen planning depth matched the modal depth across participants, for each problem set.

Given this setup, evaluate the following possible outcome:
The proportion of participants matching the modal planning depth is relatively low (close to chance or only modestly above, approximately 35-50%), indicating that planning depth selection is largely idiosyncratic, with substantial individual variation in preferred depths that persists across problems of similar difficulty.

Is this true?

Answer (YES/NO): NO